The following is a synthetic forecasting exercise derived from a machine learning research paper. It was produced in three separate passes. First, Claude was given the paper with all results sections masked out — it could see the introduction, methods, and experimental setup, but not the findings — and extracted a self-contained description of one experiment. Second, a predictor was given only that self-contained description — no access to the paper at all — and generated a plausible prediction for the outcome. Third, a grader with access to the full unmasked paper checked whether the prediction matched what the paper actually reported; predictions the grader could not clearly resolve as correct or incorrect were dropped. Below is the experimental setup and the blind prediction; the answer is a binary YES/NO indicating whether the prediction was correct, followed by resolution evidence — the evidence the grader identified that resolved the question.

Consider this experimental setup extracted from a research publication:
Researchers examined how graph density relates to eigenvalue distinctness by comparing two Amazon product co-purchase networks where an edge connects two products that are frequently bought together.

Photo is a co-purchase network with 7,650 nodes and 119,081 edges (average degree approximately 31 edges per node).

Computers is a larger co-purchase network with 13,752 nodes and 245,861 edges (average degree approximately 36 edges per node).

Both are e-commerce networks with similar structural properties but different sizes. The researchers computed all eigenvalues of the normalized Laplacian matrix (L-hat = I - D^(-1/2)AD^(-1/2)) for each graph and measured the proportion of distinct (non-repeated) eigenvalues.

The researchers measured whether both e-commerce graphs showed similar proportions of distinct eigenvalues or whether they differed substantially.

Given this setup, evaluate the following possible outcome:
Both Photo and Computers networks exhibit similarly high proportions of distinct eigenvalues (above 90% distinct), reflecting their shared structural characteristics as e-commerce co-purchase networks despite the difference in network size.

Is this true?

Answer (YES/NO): YES